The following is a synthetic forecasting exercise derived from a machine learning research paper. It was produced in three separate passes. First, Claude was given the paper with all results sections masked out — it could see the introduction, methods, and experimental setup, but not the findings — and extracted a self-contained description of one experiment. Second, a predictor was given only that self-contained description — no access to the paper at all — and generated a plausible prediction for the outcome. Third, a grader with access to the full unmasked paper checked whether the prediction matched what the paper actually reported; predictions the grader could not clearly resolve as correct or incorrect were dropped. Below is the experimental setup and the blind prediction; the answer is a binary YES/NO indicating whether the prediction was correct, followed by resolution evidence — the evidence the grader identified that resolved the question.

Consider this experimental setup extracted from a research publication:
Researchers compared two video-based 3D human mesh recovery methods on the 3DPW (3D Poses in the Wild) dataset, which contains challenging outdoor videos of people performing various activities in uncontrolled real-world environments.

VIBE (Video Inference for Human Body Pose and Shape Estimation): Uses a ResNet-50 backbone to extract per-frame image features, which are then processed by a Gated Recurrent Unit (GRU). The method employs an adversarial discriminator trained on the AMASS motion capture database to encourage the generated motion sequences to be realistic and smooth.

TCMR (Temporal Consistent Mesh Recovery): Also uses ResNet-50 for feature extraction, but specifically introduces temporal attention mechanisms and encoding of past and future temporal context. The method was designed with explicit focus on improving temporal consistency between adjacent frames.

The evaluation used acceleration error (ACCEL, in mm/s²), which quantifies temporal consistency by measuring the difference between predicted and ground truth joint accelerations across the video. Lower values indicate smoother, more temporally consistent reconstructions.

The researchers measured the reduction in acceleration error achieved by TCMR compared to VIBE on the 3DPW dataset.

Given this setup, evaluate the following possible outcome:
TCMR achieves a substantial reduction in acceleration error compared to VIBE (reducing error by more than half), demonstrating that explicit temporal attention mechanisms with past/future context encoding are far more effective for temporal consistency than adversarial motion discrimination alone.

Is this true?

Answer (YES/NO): YES